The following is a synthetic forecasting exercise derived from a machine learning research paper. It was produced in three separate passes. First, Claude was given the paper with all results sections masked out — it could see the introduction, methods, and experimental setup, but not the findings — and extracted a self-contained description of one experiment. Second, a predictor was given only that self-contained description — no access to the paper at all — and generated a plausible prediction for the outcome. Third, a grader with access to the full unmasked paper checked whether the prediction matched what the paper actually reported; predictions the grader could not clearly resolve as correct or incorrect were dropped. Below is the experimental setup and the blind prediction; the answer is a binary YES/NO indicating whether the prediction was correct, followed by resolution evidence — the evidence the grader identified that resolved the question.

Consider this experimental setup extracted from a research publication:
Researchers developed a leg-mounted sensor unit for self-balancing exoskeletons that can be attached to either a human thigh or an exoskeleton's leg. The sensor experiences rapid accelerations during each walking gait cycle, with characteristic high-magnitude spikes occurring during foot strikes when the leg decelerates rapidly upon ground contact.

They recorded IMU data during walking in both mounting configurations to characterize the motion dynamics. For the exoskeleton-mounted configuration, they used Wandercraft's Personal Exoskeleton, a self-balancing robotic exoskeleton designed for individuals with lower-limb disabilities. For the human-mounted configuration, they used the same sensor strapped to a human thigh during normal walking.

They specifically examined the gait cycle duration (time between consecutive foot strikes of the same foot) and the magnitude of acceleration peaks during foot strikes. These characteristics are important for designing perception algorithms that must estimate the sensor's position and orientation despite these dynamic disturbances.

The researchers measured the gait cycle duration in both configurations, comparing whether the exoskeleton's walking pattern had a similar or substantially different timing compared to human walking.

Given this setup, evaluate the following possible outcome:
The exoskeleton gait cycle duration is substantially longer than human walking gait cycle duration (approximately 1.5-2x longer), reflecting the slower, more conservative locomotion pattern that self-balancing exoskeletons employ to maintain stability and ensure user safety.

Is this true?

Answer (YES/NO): NO